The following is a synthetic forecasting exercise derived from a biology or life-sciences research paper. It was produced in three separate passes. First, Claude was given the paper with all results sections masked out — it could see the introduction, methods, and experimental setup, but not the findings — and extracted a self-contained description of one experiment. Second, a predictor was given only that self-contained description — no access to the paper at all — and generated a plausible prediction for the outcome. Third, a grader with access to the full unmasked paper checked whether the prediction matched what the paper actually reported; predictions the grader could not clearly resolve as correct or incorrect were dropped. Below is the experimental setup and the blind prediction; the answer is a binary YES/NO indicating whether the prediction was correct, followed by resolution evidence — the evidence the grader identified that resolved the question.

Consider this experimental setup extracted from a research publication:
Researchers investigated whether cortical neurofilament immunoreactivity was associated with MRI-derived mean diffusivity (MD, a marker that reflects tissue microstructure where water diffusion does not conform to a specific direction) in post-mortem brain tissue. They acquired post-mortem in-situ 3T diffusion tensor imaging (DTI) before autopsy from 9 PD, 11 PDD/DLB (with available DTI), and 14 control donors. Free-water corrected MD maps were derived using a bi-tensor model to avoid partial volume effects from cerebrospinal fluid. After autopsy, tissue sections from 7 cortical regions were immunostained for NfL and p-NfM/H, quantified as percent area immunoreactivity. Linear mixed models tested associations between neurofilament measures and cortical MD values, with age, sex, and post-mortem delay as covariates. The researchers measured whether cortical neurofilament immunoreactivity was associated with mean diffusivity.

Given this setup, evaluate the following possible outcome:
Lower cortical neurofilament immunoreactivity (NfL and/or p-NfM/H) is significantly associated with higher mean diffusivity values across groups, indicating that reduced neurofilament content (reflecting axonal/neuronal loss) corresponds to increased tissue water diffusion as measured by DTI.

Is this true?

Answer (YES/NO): NO